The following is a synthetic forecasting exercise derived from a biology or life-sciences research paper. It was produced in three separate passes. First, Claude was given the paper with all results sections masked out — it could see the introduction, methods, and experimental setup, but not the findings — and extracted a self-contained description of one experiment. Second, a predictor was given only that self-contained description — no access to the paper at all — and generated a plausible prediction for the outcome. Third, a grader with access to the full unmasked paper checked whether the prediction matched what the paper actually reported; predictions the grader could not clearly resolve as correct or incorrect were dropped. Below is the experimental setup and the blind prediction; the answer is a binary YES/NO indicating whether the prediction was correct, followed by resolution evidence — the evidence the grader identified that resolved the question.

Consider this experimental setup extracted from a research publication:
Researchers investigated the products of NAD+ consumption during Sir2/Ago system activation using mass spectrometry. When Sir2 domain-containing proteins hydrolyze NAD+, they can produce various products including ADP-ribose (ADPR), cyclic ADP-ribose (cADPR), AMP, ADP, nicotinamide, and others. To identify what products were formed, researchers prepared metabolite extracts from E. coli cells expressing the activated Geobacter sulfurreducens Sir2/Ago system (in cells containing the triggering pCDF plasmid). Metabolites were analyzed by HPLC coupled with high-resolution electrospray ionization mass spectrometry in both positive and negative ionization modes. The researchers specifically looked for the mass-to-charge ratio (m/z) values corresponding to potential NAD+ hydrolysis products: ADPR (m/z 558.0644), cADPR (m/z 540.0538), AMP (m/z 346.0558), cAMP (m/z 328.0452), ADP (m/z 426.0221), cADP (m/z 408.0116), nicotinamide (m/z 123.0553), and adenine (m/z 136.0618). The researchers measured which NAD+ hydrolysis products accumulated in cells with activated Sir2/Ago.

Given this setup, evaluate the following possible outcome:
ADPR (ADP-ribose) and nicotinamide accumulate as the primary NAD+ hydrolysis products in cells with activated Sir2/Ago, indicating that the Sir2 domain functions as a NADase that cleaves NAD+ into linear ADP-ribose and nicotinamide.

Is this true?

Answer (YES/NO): NO